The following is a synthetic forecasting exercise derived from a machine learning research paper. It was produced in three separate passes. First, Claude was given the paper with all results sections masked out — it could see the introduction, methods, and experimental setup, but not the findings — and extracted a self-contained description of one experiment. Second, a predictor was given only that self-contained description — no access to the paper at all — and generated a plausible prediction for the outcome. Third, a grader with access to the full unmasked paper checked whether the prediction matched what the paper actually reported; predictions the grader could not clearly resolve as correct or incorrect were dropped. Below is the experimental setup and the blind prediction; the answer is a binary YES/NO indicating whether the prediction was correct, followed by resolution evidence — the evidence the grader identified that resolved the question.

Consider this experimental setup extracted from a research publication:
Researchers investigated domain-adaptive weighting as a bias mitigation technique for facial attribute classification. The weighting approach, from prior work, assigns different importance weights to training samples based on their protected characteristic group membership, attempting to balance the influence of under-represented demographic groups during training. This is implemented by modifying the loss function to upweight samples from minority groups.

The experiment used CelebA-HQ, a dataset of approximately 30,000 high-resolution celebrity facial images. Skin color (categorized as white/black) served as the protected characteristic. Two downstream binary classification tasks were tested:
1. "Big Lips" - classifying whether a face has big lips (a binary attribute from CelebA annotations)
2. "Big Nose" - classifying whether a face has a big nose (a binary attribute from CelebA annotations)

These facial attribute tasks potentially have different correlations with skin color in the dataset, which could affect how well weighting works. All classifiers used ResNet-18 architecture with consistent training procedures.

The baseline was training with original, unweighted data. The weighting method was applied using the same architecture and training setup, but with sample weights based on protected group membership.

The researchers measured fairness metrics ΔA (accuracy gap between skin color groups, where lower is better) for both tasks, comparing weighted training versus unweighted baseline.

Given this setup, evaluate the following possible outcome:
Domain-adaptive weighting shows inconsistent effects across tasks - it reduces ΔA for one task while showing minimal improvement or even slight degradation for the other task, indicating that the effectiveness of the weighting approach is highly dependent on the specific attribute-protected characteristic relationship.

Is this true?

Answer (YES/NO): NO